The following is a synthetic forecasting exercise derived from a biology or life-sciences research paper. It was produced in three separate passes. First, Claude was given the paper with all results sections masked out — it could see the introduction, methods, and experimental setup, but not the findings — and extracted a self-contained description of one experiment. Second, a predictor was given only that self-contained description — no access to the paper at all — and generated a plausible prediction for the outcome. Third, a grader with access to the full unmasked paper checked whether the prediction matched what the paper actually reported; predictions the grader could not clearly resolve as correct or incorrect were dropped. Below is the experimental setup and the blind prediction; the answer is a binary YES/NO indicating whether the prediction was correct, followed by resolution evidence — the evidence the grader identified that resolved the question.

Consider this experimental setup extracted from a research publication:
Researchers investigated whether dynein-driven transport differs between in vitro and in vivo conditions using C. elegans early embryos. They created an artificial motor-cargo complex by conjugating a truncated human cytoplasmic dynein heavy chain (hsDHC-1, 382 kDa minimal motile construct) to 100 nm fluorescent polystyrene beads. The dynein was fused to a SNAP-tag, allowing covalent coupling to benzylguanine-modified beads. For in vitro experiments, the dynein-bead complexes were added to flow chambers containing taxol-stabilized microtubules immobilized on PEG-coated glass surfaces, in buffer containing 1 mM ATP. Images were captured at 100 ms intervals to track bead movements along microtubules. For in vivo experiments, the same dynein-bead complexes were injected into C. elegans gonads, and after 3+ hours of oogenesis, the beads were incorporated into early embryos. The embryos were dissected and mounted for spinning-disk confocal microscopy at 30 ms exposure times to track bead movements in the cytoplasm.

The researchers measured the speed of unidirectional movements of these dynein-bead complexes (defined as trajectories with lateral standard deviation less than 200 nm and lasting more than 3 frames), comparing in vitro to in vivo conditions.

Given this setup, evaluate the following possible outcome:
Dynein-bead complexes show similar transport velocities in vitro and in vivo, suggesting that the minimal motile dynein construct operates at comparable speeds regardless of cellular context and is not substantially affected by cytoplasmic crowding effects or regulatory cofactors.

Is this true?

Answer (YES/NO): NO